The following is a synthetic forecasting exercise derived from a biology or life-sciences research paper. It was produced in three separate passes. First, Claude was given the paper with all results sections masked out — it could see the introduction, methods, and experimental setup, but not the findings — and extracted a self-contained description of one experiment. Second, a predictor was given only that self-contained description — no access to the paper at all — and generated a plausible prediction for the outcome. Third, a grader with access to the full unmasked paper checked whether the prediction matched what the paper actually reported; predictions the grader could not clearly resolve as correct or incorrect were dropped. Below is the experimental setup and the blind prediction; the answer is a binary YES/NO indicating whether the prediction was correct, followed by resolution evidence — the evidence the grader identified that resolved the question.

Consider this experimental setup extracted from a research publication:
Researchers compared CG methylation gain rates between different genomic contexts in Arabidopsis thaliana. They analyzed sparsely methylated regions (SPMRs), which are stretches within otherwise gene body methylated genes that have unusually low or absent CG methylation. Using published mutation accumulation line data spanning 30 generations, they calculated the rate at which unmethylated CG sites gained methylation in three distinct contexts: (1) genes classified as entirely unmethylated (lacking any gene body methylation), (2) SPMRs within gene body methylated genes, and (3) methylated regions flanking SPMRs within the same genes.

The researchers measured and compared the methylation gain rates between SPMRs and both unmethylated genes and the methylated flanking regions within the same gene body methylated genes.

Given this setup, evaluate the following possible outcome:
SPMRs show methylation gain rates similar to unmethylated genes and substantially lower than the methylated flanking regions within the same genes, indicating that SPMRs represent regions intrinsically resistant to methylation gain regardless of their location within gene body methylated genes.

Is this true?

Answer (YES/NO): NO